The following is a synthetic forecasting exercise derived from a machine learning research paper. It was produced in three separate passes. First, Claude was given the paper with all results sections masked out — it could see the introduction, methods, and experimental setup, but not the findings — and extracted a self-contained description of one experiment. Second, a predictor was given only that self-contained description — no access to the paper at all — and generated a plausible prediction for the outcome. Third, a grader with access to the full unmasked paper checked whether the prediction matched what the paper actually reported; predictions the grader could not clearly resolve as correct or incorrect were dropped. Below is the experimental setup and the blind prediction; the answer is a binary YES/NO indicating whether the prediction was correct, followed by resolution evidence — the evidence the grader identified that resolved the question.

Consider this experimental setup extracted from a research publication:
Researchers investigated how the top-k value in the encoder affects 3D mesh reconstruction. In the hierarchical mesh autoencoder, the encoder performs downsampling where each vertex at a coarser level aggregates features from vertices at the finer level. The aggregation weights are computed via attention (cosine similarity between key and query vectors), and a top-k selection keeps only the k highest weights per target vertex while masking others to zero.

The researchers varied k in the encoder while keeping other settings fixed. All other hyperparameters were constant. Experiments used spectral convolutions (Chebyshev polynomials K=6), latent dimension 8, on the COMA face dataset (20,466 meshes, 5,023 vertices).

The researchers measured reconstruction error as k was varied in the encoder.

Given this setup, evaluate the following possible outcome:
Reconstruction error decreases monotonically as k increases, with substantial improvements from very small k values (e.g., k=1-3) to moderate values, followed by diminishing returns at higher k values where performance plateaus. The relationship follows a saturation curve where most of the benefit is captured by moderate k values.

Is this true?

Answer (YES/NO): NO